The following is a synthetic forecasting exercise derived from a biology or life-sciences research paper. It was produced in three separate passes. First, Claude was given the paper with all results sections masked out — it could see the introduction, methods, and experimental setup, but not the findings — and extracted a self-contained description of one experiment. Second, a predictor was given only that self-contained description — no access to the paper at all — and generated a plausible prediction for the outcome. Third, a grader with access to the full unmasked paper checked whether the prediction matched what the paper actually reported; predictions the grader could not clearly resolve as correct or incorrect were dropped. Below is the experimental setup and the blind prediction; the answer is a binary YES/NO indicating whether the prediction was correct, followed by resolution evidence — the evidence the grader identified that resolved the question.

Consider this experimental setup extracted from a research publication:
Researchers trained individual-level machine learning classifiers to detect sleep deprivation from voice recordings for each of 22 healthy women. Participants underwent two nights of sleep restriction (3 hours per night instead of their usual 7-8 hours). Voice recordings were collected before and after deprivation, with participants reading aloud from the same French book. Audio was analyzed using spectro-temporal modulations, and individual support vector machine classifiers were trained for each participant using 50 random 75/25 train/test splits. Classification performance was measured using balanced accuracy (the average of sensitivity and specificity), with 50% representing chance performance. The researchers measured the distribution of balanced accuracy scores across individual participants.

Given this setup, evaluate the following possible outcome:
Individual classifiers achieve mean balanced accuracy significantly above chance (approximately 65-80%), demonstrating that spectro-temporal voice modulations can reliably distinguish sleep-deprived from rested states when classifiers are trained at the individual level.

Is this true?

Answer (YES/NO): NO